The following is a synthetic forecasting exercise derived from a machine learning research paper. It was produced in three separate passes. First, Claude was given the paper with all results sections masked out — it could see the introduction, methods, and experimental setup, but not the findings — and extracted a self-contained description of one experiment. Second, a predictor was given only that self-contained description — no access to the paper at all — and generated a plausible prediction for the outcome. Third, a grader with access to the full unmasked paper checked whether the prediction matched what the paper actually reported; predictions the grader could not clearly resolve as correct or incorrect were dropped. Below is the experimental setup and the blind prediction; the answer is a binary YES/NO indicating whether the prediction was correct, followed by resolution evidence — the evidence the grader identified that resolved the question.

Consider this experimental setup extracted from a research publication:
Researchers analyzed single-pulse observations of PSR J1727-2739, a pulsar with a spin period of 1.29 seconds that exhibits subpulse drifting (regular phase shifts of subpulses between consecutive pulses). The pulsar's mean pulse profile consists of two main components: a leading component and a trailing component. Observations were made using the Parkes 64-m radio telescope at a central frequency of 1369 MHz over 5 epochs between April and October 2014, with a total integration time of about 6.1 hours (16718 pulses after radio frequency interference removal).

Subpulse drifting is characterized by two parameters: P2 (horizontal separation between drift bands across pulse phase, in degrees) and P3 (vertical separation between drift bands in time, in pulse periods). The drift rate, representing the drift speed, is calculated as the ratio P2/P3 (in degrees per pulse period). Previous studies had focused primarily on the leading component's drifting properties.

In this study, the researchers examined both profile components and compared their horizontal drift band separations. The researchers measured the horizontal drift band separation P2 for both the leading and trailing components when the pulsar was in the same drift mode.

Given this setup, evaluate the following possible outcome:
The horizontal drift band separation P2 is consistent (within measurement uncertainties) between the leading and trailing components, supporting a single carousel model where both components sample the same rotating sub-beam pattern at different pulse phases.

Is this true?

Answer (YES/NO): NO